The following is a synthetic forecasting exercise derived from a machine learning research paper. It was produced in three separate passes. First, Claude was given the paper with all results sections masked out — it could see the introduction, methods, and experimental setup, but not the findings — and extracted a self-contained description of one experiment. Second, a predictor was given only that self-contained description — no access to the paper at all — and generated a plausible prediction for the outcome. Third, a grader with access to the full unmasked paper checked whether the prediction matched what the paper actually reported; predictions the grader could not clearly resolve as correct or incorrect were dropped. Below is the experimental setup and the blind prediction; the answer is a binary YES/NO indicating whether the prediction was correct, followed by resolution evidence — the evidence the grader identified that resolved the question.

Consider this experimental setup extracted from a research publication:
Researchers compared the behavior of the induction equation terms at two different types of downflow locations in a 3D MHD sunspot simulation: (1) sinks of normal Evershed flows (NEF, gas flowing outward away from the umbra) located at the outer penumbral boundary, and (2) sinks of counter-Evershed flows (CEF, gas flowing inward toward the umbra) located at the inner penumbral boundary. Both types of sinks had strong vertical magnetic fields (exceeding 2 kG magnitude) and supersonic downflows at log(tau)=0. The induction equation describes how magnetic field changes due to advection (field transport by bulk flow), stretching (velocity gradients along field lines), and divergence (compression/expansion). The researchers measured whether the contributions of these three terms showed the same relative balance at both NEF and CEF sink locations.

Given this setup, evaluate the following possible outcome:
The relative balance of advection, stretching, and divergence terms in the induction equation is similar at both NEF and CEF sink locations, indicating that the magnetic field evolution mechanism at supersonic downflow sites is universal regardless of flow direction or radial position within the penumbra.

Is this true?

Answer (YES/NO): YES